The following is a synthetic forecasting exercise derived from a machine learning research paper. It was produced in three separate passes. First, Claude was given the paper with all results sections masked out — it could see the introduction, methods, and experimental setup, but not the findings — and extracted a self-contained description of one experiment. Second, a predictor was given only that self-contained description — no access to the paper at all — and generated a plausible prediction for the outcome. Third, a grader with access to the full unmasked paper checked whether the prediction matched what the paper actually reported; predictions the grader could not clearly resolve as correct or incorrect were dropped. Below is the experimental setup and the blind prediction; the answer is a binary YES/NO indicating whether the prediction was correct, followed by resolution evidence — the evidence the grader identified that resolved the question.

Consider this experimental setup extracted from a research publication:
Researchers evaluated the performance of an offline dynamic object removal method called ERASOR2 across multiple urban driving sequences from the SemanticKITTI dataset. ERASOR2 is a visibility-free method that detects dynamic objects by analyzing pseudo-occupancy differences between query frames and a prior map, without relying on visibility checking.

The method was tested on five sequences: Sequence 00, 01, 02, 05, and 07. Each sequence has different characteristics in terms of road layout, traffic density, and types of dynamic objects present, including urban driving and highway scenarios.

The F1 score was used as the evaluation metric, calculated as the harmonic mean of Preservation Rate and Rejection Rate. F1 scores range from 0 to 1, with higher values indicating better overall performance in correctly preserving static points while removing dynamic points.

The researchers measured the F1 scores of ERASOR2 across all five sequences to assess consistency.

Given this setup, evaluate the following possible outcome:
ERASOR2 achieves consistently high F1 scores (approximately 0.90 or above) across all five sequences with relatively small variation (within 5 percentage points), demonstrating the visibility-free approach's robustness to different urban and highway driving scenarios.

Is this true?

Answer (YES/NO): YES